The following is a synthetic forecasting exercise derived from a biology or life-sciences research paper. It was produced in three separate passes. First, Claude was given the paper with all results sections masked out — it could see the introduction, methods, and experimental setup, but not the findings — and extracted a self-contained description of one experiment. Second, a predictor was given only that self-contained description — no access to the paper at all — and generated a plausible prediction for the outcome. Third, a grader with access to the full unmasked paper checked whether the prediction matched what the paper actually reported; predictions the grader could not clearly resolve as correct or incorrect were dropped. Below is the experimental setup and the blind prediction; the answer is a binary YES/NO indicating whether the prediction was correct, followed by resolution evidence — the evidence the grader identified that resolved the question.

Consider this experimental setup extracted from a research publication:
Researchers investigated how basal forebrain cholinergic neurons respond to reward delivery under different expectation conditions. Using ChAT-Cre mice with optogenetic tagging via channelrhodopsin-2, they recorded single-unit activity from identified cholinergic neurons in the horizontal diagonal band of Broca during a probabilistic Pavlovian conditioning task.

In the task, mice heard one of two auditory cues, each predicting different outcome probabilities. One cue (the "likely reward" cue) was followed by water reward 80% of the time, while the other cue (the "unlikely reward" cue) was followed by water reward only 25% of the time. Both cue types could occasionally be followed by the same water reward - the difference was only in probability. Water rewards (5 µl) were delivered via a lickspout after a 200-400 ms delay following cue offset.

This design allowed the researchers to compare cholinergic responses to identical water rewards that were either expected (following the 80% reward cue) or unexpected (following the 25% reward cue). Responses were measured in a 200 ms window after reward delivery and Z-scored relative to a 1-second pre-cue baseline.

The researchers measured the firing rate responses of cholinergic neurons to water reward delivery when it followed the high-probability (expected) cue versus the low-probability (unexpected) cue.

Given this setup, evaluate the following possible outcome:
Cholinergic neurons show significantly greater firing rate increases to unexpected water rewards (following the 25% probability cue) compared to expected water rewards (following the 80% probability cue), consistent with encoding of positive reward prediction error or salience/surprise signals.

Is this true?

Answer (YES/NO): YES